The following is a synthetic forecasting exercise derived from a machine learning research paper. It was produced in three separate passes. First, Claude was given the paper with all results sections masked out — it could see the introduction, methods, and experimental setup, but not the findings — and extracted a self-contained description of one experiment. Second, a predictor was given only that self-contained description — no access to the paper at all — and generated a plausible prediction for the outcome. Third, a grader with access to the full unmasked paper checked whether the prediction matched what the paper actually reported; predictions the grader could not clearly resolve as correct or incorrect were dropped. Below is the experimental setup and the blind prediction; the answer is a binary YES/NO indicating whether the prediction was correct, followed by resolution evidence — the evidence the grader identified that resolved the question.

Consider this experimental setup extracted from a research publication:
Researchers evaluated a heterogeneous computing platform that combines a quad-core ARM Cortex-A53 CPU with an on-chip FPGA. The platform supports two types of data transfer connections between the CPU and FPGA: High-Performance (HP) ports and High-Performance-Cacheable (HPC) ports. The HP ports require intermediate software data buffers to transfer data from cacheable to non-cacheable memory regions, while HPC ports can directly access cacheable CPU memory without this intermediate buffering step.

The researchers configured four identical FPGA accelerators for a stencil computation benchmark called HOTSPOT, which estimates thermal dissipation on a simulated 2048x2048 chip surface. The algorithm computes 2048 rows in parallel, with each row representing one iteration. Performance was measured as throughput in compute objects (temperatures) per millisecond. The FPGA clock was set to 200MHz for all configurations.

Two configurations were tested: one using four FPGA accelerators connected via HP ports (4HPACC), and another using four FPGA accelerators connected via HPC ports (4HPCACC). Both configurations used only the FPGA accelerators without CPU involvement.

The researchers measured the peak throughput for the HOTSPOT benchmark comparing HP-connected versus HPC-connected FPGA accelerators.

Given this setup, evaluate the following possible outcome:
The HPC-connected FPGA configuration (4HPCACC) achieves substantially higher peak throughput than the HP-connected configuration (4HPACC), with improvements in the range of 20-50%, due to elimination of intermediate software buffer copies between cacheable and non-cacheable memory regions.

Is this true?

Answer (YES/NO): NO